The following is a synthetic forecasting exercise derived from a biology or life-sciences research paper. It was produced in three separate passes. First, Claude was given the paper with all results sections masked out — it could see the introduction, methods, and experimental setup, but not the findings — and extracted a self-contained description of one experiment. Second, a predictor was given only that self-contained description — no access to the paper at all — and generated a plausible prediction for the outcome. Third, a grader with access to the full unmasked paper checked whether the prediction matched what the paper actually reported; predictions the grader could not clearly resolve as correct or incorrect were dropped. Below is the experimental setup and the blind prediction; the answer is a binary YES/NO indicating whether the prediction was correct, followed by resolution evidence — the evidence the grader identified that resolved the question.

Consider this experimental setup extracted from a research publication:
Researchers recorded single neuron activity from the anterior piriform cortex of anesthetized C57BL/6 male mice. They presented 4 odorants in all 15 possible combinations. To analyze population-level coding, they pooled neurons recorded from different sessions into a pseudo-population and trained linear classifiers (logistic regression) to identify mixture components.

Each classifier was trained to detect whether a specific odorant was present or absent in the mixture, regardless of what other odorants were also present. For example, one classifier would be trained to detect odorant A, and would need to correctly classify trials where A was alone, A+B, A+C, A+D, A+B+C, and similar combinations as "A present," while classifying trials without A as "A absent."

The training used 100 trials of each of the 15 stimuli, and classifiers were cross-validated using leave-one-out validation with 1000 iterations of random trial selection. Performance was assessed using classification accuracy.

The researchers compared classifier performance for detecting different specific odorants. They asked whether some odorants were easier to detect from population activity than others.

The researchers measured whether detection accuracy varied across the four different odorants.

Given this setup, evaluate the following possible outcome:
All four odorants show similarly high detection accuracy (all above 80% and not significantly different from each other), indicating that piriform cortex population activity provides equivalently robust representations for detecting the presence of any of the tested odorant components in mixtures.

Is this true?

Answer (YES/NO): NO